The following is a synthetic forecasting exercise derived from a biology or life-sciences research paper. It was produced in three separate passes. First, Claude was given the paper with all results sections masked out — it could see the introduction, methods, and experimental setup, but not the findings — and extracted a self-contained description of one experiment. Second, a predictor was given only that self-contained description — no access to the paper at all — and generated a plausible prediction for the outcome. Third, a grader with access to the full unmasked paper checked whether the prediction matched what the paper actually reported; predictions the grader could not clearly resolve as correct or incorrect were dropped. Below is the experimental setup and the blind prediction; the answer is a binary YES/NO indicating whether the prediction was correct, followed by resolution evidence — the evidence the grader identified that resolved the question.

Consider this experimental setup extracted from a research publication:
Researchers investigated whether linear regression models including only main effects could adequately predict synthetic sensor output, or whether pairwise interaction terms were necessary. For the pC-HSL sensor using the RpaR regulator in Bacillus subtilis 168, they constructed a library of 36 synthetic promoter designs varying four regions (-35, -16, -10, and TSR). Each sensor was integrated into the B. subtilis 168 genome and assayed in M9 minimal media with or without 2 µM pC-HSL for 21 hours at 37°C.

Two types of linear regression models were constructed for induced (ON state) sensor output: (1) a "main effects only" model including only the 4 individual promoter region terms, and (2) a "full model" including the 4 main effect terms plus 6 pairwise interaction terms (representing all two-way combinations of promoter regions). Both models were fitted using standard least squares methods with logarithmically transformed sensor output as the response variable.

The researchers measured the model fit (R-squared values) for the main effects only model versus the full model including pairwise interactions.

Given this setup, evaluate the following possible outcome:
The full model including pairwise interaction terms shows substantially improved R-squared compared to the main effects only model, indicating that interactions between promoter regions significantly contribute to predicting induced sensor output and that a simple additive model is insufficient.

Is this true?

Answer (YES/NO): YES